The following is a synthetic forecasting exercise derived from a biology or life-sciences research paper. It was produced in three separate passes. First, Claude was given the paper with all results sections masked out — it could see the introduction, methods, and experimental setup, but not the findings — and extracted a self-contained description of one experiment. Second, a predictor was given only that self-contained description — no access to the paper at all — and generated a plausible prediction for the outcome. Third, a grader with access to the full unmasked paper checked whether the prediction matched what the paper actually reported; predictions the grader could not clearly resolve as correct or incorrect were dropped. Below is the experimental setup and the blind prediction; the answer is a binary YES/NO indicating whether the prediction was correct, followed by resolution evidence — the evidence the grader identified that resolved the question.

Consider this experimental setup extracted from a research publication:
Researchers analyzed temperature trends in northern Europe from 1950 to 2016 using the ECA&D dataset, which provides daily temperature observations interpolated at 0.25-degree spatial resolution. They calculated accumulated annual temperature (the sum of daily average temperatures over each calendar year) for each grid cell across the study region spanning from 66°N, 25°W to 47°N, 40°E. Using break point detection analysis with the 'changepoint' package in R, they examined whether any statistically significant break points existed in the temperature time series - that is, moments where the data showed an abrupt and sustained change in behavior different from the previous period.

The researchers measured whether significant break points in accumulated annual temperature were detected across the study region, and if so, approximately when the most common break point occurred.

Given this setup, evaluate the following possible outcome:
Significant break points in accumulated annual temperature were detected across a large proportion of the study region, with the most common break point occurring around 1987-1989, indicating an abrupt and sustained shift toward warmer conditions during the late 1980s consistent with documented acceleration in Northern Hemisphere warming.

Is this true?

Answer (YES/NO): NO